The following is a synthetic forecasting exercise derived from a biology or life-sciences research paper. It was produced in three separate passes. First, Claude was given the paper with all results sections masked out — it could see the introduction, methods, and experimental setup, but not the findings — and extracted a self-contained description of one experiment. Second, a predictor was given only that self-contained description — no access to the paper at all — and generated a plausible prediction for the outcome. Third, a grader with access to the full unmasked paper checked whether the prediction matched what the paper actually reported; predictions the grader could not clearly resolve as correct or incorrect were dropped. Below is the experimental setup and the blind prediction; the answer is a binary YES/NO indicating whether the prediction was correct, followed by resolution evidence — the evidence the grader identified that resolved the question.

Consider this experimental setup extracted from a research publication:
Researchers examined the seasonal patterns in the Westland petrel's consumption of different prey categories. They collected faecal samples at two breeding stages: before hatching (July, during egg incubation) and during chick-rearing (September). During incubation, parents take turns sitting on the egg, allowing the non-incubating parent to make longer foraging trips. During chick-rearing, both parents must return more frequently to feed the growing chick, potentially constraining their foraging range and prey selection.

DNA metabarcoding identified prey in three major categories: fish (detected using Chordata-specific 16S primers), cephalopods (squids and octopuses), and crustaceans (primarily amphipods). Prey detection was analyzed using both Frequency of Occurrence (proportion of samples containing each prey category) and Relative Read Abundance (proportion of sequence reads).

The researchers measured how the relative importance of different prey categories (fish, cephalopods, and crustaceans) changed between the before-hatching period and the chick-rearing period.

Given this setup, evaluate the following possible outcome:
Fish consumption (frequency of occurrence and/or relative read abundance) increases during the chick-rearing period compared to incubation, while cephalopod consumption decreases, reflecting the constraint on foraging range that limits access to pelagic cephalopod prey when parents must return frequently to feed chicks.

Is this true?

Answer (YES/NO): NO